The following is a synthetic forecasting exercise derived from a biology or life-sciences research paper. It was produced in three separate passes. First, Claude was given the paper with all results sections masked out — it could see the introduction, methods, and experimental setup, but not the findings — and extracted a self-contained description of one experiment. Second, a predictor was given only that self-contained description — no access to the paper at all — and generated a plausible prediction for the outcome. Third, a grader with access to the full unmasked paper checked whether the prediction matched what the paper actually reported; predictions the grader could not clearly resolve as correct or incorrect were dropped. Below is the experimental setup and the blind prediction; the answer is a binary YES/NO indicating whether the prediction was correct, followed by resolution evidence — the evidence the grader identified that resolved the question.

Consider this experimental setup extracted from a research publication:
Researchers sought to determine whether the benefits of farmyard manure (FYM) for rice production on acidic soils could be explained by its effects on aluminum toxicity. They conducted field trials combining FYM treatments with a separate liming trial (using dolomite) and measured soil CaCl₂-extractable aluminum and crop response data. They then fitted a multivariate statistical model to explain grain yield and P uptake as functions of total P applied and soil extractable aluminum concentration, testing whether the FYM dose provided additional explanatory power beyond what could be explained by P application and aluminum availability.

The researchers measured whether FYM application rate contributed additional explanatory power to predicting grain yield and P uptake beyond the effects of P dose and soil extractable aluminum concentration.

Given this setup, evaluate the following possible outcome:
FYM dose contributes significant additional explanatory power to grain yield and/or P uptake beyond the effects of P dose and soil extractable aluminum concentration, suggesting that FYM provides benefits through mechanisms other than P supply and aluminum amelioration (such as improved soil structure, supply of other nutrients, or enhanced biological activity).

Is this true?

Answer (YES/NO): NO